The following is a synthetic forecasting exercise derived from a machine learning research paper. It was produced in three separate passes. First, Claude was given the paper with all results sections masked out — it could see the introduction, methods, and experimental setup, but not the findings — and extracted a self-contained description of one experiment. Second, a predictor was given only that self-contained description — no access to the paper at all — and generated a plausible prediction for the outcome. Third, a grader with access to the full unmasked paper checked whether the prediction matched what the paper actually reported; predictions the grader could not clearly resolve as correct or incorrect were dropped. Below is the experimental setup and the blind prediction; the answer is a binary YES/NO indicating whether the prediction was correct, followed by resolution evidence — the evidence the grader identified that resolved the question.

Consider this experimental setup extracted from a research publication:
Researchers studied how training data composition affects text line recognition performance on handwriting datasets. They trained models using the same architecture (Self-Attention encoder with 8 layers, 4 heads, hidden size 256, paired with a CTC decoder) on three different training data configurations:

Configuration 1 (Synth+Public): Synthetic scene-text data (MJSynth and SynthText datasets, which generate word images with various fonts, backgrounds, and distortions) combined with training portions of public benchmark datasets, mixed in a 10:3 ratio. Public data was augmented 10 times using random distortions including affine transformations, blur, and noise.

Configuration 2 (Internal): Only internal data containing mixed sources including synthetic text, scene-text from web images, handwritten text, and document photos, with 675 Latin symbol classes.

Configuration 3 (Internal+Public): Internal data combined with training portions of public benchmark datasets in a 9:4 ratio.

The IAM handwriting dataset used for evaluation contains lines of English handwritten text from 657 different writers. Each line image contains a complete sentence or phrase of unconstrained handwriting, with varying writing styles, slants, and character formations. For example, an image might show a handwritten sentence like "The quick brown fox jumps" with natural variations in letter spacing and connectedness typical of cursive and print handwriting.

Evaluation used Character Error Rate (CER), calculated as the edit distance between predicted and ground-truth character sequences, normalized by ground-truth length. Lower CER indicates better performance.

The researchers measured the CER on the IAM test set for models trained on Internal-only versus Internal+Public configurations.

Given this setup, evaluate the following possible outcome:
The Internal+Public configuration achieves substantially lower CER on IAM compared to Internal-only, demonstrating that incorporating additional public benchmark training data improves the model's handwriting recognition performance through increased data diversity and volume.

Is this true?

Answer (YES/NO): YES